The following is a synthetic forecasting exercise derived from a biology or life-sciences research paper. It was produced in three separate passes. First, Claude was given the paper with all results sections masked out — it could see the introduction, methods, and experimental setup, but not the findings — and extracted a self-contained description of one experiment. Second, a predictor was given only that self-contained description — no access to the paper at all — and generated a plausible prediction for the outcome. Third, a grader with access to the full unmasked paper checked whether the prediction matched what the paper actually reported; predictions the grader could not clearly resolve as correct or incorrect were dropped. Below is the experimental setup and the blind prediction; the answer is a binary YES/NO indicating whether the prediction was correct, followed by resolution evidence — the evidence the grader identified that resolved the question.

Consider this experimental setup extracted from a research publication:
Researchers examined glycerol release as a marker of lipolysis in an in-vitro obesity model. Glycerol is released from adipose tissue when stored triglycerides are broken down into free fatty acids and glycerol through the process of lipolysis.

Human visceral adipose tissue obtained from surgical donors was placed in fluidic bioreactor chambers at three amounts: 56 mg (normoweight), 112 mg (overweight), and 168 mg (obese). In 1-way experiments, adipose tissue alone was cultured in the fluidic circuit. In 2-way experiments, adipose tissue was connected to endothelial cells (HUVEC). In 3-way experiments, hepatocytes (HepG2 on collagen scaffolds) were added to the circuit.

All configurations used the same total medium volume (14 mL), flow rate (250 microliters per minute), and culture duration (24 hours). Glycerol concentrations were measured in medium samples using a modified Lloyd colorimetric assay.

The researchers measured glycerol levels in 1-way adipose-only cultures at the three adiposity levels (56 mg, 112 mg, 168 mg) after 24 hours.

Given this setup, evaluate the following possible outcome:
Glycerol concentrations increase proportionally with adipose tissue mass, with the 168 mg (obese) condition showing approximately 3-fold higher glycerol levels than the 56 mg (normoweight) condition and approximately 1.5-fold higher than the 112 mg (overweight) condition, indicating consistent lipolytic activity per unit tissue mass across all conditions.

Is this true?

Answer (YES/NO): NO